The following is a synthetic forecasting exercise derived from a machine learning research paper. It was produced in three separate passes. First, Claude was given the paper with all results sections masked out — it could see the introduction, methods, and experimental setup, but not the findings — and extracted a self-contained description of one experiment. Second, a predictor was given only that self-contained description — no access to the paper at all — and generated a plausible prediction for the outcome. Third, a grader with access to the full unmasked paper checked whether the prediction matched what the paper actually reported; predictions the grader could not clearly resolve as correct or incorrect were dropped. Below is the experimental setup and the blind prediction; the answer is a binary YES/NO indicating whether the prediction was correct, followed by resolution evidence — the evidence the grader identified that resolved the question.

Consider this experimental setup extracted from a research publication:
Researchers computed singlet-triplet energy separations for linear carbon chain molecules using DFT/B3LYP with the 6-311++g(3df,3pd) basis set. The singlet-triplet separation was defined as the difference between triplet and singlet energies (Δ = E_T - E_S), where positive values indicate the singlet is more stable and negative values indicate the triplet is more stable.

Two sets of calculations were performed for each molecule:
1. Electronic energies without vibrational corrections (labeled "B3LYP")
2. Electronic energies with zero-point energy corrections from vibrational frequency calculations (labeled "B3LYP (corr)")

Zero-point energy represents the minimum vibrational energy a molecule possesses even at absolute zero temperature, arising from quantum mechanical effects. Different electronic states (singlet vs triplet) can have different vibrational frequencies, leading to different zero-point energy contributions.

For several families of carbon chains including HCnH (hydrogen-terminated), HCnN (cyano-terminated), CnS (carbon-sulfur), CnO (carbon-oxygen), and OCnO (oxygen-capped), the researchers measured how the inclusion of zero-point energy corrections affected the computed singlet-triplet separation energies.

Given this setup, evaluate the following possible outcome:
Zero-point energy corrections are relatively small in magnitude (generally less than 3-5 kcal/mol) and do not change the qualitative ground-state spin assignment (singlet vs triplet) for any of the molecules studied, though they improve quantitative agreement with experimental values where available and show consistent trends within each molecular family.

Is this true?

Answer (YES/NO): NO